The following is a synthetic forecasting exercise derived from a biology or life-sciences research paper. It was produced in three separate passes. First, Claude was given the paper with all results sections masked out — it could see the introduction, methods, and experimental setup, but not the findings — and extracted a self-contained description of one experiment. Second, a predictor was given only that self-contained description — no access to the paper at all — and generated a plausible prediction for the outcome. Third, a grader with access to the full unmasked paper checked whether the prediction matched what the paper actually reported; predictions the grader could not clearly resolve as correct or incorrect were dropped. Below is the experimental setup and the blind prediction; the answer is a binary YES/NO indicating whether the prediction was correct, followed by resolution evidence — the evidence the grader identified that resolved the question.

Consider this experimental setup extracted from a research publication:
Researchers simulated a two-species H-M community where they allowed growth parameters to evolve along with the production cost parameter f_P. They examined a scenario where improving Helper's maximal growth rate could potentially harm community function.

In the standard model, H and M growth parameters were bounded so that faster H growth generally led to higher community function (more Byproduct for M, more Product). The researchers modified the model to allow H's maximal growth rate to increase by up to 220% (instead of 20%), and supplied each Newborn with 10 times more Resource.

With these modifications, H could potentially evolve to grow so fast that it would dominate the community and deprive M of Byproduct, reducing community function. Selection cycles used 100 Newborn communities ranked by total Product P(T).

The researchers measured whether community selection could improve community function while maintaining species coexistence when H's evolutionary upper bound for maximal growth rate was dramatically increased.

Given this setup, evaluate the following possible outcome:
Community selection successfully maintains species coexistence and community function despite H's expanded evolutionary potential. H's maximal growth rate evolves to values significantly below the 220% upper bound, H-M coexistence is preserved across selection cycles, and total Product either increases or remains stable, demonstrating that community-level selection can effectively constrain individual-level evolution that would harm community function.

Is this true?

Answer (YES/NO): YES